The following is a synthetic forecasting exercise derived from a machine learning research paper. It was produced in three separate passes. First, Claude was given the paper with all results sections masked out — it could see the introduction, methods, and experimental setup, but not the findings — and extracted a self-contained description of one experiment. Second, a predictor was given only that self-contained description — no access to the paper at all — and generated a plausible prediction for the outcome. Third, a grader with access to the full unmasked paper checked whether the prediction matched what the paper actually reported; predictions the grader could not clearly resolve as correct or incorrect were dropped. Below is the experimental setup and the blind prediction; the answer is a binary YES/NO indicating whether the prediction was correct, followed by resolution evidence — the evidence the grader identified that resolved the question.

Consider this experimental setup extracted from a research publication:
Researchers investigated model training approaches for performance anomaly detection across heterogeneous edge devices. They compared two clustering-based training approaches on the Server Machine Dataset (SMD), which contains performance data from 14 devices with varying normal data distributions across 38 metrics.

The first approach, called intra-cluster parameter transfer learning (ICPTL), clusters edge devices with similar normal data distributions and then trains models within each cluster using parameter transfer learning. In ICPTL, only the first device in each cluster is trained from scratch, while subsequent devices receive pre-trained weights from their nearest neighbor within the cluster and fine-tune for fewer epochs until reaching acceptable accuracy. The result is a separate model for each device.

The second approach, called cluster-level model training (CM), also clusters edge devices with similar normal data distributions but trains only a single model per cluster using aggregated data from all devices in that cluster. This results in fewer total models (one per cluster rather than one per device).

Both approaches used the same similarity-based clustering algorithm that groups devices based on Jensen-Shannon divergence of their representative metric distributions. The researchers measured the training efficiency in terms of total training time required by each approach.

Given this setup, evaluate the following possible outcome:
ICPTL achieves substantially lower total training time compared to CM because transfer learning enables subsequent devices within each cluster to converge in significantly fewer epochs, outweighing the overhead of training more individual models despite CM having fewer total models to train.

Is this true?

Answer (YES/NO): NO